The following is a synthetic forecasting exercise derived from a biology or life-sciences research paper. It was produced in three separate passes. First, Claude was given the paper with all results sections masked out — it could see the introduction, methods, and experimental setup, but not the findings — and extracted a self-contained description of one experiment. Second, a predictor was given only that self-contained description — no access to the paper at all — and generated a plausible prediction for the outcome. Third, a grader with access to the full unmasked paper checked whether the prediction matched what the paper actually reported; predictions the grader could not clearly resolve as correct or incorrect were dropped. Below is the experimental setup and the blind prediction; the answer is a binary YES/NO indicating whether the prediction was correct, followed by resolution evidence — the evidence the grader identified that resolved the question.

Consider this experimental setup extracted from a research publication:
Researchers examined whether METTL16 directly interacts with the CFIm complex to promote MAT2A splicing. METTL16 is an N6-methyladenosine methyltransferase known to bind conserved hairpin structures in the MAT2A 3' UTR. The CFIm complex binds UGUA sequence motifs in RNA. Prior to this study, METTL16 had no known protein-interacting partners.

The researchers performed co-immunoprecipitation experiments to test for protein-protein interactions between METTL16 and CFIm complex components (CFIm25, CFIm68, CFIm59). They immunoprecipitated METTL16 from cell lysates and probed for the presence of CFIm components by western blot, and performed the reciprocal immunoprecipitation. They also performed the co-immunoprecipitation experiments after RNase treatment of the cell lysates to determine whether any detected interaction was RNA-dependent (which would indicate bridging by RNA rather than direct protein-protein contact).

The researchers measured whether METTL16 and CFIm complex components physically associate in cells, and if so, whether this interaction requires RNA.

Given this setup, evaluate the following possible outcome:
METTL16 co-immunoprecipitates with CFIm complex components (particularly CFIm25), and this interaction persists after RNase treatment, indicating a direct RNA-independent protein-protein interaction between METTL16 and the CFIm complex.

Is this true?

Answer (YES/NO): NO